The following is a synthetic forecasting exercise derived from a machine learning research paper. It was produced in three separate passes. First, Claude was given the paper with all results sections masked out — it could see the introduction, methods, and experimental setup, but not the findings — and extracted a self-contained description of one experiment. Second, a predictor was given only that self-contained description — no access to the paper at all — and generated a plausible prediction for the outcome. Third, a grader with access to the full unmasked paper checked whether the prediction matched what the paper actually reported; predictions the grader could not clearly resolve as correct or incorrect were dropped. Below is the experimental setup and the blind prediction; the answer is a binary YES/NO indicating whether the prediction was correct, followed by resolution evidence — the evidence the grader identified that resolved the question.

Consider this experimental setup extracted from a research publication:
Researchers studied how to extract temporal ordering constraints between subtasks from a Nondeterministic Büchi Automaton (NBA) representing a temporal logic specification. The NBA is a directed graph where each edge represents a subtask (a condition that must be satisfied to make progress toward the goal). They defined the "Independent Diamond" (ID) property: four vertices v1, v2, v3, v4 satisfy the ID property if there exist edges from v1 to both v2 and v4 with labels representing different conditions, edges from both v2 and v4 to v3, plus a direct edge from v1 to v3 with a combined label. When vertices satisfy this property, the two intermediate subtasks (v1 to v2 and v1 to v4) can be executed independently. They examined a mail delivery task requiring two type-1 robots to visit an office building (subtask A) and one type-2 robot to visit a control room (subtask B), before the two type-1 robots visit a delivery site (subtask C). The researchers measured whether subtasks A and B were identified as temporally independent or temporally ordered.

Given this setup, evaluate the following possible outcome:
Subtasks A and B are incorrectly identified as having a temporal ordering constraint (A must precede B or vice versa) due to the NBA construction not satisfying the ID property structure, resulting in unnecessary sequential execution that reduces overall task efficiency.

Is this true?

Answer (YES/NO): NO